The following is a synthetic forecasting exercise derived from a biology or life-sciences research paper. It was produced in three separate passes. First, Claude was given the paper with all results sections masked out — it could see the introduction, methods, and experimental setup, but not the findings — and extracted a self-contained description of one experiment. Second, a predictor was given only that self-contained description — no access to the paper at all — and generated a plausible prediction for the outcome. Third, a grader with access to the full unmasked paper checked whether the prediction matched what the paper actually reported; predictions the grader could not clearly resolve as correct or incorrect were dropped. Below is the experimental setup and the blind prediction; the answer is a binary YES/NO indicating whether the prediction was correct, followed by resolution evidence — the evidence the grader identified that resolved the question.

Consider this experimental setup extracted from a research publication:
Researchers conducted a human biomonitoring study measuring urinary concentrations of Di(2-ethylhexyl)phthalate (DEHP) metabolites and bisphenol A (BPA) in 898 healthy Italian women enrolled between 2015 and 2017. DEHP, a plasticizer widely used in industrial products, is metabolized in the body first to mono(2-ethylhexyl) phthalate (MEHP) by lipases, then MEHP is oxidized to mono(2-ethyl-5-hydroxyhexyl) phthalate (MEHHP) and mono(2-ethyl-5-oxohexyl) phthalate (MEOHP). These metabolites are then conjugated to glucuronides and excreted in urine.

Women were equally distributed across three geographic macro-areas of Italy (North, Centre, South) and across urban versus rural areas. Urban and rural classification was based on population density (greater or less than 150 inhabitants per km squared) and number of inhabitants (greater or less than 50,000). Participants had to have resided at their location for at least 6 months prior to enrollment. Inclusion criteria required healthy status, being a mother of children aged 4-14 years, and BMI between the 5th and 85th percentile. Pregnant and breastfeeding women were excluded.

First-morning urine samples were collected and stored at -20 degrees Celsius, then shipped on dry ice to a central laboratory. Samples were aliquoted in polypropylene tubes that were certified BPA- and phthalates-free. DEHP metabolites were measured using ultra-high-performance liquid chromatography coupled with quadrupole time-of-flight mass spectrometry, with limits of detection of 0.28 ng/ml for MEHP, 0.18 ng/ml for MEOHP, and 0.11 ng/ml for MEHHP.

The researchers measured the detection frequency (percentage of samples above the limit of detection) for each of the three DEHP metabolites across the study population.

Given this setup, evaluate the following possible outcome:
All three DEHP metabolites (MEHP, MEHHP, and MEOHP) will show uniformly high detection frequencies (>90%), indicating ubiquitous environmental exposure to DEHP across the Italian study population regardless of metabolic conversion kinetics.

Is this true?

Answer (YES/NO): YES